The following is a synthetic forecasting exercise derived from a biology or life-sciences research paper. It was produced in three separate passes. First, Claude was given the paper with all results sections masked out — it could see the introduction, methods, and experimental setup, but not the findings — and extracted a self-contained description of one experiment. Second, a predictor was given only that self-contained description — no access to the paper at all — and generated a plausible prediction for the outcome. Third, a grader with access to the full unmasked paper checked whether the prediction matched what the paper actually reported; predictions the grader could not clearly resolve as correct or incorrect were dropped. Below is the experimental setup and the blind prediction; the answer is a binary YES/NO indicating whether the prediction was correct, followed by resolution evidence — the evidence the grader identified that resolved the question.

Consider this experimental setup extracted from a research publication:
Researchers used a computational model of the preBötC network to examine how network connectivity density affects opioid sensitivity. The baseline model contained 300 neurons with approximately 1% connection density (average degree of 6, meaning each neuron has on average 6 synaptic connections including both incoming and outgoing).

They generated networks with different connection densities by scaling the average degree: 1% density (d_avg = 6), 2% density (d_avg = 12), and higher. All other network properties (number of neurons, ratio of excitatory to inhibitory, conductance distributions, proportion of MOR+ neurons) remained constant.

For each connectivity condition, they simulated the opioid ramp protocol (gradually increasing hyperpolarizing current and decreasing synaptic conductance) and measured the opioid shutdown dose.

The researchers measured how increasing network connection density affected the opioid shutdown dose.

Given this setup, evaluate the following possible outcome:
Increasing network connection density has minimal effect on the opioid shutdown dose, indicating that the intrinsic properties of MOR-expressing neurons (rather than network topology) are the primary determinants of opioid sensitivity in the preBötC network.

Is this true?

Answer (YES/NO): NO